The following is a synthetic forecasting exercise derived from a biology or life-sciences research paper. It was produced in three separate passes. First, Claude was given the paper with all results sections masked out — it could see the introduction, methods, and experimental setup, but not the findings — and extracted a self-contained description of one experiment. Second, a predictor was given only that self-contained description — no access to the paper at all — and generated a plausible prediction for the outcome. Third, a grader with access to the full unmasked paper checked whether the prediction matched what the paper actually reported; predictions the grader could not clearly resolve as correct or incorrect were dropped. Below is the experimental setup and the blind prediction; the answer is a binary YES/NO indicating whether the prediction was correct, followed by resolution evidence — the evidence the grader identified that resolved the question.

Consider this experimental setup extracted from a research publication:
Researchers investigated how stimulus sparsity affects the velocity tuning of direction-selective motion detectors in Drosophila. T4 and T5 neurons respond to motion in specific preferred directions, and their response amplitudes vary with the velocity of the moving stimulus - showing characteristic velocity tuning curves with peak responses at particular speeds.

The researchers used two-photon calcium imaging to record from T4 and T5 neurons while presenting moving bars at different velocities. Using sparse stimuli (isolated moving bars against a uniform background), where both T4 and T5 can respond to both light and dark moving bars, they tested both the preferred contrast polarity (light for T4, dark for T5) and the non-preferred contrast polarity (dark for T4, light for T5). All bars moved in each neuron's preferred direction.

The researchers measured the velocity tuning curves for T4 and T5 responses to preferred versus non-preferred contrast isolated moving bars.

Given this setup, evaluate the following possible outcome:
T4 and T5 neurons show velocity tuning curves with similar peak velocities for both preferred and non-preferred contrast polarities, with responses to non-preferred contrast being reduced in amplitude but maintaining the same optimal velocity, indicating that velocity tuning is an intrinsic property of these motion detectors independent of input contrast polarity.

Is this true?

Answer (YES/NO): NO